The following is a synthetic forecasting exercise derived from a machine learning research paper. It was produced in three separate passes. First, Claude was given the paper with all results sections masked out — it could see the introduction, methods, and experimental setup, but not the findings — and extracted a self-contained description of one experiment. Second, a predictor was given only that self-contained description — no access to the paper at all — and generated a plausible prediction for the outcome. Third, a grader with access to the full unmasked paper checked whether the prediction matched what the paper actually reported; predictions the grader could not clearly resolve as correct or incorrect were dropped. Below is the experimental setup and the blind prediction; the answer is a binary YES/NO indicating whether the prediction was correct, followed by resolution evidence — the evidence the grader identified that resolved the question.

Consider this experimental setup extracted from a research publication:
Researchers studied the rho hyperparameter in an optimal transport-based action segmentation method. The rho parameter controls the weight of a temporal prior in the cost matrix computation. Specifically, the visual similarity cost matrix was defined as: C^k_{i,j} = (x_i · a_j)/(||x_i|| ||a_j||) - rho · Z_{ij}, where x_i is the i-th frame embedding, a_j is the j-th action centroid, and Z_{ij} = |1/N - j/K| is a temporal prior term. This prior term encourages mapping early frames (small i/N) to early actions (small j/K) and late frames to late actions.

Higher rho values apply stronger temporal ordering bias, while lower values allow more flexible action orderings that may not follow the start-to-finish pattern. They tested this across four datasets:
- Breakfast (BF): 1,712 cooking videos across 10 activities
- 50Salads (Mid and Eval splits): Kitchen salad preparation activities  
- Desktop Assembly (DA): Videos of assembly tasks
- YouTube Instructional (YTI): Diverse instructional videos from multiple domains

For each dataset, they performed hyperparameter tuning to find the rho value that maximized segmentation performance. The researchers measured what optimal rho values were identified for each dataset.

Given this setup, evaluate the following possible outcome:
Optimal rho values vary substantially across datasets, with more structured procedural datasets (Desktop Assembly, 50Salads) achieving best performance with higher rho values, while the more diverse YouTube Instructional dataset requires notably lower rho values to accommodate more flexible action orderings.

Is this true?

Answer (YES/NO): NO